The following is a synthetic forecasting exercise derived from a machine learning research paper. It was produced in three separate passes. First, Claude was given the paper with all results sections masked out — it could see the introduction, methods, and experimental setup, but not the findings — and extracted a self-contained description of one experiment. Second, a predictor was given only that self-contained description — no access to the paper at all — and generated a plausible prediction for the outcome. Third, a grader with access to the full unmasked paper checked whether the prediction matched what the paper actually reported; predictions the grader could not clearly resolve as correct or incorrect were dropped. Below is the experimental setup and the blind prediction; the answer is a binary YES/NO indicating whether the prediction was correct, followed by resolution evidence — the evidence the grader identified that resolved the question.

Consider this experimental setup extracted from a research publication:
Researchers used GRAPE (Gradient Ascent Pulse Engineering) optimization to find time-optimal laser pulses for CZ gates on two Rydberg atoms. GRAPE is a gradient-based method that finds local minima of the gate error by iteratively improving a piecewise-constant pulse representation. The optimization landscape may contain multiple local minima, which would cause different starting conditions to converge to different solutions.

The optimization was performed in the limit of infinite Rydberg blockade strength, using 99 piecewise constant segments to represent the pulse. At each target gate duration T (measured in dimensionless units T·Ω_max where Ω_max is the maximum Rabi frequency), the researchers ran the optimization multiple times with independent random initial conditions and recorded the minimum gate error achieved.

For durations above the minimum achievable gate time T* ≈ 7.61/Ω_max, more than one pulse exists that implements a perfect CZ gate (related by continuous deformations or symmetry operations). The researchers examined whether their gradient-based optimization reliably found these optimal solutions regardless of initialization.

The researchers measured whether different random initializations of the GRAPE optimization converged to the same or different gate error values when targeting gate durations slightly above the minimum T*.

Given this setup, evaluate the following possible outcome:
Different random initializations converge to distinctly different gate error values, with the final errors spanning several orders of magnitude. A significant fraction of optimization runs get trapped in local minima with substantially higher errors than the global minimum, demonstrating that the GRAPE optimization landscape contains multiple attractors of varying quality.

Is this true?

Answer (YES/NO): NO